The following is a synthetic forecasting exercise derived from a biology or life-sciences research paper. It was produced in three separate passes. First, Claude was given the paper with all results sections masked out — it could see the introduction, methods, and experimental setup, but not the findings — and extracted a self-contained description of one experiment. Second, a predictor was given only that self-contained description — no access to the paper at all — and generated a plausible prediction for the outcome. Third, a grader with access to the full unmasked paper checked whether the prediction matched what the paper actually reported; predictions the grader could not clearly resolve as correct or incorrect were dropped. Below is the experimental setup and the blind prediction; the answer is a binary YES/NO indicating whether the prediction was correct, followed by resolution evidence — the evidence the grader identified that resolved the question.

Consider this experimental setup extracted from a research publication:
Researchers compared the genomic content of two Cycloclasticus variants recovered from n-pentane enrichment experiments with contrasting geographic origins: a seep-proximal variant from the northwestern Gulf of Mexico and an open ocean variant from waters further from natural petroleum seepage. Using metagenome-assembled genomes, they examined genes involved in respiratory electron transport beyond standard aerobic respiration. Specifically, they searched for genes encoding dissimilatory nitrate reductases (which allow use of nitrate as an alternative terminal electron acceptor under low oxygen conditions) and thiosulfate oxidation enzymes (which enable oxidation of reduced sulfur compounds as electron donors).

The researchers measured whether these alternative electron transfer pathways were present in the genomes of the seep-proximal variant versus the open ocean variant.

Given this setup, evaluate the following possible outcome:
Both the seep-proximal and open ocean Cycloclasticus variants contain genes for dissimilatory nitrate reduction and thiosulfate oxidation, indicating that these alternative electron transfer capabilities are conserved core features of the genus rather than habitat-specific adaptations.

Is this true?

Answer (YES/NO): NO